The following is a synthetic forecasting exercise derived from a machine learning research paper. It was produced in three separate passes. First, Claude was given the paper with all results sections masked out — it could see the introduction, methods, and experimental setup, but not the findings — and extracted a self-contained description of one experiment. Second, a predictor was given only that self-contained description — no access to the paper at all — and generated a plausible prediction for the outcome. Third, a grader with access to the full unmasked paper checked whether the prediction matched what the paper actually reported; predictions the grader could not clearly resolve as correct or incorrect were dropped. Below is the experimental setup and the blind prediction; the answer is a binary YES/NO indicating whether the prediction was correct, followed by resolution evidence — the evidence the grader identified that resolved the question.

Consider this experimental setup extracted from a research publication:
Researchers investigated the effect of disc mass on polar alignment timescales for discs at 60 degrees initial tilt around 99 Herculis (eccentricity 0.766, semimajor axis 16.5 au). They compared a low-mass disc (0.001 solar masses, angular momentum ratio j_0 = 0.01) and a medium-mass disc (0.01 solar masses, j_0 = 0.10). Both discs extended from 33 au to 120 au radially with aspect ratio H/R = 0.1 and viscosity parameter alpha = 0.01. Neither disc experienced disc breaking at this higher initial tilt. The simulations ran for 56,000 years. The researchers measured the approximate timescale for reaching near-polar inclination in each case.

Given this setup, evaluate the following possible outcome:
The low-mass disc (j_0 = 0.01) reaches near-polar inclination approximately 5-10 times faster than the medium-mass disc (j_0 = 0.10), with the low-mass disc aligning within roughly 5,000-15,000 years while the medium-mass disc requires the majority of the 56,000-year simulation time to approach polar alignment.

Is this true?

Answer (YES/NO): NO